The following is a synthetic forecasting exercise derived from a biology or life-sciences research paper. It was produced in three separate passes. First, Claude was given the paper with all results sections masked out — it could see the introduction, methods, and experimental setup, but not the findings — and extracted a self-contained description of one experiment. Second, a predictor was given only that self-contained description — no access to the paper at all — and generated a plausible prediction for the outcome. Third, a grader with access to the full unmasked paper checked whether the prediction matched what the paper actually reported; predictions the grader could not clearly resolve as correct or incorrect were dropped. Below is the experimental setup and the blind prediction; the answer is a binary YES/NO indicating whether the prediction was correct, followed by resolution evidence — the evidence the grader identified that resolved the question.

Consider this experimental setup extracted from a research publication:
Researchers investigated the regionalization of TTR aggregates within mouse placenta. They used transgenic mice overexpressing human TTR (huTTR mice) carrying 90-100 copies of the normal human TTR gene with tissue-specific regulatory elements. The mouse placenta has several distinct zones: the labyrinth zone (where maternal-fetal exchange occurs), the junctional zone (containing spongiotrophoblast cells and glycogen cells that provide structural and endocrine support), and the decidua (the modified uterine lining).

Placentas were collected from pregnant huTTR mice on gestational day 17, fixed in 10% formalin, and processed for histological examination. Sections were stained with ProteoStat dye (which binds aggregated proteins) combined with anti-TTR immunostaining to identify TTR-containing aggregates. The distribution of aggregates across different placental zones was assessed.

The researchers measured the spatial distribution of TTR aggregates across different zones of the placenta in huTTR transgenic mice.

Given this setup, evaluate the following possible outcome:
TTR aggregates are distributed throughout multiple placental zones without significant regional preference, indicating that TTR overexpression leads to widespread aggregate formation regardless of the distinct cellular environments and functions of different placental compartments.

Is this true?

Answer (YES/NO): NO